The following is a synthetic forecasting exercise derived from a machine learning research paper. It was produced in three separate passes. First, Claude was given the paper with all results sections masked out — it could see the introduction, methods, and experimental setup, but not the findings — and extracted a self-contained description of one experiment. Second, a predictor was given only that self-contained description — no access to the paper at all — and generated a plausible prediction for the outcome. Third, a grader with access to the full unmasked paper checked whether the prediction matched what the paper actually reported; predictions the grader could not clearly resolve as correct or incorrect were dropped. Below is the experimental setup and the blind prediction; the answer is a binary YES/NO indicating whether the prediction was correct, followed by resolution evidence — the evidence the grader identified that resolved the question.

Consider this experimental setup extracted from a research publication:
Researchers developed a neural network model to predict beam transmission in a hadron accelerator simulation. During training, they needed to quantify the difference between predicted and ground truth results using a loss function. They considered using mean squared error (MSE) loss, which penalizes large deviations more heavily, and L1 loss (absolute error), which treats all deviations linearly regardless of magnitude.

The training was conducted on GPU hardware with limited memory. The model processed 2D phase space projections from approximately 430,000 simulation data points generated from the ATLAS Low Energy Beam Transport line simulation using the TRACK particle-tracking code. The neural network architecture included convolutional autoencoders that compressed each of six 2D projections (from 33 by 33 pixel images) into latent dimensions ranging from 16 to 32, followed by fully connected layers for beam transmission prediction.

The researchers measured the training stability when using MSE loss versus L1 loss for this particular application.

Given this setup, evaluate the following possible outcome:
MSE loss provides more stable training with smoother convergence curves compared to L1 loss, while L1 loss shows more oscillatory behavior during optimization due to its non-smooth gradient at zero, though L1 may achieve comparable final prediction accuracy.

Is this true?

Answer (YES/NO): NO